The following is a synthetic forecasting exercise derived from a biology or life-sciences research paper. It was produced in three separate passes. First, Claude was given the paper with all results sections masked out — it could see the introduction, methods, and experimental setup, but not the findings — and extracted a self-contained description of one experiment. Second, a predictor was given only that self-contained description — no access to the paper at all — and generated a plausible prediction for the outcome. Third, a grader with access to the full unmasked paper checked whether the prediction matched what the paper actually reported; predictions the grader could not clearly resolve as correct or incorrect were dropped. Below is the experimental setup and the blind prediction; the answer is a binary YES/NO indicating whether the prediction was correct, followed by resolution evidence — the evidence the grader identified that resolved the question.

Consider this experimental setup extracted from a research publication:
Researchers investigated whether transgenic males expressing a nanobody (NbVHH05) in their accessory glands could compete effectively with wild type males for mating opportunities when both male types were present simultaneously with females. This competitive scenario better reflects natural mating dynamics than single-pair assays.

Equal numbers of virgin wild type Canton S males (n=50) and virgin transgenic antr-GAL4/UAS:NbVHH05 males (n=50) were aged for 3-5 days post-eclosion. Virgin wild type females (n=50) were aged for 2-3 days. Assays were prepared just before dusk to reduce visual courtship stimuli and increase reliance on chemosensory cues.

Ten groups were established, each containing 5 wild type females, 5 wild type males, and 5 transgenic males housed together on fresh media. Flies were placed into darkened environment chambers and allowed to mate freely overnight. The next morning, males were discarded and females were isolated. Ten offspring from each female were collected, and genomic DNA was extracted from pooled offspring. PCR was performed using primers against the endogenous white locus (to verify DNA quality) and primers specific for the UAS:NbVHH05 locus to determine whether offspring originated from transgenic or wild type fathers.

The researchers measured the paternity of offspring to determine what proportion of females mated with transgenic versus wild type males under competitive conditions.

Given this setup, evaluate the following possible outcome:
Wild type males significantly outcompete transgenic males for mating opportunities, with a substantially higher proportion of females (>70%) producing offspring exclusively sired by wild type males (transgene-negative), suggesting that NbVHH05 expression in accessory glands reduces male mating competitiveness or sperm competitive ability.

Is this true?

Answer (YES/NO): NO